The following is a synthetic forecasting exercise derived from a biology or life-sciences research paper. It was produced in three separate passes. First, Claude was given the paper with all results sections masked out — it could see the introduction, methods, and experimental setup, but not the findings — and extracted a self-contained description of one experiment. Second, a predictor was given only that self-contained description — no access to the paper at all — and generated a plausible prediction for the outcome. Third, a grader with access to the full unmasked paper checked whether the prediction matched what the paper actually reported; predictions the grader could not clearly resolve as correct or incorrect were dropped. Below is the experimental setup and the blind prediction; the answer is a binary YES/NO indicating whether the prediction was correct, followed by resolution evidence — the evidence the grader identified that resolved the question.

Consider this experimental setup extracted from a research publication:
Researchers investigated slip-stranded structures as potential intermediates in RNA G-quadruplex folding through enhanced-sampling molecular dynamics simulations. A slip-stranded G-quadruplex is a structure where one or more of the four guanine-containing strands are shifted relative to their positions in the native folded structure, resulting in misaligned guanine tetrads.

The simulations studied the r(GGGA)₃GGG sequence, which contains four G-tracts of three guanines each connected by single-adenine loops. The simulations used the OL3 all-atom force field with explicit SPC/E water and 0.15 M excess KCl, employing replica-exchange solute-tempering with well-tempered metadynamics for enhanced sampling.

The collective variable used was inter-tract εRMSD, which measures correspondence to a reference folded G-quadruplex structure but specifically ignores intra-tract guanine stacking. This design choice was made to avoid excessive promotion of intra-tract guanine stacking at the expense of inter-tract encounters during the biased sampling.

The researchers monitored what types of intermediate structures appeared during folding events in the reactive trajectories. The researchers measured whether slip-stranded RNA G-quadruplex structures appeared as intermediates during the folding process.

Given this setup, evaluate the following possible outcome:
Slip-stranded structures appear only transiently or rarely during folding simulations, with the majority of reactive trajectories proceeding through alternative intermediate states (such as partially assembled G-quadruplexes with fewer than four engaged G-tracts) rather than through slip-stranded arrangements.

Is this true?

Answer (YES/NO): NO